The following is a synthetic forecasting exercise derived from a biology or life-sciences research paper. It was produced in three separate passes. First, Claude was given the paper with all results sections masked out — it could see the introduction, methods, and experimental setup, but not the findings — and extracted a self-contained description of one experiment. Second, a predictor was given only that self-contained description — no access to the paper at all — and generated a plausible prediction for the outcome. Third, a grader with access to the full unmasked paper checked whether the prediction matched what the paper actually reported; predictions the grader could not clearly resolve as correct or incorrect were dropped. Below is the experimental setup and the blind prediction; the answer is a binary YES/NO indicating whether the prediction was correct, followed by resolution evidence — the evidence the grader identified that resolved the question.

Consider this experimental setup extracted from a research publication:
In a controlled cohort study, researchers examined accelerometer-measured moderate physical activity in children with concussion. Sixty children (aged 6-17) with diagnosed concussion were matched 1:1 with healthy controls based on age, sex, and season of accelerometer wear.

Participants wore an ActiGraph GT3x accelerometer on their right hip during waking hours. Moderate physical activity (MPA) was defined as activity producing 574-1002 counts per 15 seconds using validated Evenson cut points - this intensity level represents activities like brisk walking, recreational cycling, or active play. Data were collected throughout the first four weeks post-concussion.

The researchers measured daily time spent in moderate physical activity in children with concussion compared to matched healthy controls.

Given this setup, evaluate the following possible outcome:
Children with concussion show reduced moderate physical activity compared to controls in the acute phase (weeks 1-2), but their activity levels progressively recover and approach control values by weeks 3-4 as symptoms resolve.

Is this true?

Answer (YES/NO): NO